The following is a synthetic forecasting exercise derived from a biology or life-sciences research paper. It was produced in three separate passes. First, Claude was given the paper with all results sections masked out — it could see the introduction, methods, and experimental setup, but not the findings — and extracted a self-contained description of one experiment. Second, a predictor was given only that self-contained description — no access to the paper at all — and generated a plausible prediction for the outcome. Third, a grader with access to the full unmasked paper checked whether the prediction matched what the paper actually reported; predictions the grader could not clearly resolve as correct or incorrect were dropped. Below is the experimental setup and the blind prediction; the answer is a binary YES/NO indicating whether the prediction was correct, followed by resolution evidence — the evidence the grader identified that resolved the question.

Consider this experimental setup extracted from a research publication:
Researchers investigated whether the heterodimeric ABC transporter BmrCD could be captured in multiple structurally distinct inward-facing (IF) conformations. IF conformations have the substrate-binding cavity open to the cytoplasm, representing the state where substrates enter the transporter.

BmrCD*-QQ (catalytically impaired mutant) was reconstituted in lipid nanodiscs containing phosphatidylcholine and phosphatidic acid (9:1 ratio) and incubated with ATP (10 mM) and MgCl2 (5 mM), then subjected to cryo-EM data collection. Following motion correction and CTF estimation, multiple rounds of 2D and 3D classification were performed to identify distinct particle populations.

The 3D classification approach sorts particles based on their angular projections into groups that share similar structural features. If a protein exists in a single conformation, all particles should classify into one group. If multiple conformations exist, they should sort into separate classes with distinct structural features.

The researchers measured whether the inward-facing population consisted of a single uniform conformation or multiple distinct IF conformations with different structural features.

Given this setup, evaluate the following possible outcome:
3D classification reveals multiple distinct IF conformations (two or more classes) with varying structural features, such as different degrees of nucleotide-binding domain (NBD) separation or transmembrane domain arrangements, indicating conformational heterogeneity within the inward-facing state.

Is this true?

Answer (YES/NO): NO